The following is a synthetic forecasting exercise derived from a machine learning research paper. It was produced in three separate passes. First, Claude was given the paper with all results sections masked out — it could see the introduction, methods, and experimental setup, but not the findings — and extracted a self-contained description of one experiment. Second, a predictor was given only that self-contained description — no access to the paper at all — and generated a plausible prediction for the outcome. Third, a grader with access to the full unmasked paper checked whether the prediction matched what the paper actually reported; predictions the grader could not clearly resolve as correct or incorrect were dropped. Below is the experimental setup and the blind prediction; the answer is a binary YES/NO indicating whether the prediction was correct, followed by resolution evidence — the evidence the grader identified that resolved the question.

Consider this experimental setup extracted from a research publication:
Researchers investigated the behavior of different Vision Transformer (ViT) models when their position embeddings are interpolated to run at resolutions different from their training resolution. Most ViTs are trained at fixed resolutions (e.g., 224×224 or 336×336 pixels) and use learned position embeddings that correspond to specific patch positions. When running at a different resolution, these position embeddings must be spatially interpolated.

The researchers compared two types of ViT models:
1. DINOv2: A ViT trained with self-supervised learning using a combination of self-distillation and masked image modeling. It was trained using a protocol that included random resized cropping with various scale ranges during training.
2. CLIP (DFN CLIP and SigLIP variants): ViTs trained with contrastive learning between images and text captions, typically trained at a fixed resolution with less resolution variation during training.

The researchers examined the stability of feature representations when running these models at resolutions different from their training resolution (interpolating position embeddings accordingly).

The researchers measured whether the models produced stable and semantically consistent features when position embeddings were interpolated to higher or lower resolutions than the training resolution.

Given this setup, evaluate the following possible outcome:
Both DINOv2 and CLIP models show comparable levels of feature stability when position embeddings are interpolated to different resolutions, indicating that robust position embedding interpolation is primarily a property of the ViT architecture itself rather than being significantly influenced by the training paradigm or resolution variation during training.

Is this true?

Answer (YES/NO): NO